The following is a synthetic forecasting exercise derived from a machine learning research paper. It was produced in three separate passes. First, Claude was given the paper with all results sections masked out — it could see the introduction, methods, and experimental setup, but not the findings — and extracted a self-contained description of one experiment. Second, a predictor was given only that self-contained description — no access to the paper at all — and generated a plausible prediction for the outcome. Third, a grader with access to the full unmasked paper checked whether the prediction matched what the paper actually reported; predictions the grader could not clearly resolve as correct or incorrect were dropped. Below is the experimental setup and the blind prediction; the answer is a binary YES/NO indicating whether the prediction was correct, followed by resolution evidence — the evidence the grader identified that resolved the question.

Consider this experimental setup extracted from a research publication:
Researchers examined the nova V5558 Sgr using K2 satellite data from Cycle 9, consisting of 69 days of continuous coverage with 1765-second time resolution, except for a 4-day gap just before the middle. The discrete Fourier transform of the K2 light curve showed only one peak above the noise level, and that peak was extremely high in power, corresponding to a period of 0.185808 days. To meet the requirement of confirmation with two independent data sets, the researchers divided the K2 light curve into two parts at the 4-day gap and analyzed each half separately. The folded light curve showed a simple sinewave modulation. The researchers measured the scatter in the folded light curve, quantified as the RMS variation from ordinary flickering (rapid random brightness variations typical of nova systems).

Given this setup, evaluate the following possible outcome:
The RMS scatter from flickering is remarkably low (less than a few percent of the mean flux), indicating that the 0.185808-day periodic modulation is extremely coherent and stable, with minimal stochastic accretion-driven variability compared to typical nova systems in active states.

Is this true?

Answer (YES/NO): YES